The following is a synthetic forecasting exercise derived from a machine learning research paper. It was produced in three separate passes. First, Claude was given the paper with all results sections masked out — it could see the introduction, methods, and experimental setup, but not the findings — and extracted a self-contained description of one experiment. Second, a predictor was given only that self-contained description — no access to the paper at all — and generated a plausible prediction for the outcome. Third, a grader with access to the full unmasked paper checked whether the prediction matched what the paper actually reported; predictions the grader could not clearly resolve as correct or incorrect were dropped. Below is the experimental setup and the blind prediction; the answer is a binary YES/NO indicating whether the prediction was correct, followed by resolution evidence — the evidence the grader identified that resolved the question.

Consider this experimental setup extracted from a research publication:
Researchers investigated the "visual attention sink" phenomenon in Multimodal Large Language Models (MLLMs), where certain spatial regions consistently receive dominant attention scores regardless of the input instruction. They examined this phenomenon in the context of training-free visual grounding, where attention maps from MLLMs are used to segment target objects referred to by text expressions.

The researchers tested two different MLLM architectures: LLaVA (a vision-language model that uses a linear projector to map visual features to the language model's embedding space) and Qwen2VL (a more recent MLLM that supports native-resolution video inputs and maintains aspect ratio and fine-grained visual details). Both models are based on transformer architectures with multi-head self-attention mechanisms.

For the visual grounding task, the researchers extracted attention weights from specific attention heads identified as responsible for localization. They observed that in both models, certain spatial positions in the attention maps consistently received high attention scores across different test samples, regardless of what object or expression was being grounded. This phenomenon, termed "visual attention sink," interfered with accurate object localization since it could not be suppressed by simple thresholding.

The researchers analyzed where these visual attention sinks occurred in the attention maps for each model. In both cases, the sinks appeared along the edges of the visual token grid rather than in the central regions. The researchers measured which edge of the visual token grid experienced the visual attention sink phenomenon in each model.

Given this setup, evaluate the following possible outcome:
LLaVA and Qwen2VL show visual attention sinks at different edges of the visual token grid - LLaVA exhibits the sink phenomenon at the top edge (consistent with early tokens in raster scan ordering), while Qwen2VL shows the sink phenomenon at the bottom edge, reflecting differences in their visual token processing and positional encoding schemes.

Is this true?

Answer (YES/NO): NO